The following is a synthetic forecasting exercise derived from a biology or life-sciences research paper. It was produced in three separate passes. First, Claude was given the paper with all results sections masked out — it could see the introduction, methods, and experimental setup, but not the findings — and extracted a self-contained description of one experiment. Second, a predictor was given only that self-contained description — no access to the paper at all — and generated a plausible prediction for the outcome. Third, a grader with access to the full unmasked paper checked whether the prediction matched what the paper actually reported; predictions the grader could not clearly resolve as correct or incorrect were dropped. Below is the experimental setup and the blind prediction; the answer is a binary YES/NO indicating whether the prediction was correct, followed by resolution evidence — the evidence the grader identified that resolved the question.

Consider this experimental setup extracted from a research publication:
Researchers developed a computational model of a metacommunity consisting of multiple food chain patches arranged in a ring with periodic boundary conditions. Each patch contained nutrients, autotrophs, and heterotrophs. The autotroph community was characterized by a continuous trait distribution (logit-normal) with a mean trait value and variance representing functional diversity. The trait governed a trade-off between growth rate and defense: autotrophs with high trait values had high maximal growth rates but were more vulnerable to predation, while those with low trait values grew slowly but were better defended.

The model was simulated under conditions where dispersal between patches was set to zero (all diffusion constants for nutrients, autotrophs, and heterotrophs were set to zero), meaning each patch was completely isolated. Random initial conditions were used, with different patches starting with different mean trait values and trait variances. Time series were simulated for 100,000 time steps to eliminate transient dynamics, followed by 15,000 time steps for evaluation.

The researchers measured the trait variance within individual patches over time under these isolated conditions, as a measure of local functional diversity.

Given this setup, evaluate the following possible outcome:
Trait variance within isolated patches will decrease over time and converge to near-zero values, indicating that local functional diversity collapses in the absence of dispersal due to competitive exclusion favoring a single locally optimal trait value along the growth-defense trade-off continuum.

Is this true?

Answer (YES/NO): YES